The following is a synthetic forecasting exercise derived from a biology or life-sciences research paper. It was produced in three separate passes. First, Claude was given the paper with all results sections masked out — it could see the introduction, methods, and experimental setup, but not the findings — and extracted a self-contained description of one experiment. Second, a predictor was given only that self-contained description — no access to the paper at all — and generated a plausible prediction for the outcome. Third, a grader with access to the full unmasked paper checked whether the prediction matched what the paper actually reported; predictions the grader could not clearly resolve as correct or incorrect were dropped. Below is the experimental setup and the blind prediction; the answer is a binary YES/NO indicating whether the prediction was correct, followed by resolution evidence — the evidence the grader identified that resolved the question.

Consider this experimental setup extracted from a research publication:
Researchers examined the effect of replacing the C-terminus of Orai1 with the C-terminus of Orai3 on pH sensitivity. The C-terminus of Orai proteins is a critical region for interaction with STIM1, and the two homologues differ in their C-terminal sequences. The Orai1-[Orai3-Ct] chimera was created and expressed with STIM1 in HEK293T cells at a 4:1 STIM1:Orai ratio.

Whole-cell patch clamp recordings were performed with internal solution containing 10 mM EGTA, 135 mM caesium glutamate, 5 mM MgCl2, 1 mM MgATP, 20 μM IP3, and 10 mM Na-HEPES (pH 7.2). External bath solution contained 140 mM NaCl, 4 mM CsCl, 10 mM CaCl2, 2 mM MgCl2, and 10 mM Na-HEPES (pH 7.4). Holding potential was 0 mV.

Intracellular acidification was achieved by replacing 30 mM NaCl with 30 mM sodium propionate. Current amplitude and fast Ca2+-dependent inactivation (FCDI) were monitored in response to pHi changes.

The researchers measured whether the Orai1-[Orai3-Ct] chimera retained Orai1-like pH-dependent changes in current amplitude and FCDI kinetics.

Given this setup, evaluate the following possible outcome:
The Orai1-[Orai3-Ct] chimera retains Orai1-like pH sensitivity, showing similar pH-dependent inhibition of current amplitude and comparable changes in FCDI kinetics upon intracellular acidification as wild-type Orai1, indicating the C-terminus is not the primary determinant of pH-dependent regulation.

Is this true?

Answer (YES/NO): YES